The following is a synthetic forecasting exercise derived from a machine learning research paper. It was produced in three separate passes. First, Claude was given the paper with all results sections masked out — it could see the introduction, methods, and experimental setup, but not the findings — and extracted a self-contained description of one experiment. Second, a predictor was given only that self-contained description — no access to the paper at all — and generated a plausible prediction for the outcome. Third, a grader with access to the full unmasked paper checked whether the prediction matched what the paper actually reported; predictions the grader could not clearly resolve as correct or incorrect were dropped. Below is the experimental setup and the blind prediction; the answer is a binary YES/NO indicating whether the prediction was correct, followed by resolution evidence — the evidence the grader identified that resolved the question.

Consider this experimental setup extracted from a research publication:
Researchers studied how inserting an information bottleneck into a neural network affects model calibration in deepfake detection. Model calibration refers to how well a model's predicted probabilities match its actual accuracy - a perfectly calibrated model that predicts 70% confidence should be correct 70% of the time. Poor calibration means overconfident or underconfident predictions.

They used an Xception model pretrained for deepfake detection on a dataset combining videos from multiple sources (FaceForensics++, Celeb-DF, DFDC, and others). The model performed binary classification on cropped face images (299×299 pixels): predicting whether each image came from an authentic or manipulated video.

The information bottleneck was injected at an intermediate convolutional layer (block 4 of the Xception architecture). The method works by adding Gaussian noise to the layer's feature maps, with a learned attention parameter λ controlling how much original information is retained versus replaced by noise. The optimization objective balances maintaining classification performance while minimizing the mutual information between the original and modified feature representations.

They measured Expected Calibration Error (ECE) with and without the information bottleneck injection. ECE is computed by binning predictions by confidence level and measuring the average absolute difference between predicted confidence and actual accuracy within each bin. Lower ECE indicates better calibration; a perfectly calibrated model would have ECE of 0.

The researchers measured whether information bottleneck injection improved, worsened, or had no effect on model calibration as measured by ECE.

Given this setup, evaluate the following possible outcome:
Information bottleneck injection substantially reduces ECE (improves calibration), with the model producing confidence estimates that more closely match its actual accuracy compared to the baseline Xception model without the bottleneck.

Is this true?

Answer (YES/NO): NO